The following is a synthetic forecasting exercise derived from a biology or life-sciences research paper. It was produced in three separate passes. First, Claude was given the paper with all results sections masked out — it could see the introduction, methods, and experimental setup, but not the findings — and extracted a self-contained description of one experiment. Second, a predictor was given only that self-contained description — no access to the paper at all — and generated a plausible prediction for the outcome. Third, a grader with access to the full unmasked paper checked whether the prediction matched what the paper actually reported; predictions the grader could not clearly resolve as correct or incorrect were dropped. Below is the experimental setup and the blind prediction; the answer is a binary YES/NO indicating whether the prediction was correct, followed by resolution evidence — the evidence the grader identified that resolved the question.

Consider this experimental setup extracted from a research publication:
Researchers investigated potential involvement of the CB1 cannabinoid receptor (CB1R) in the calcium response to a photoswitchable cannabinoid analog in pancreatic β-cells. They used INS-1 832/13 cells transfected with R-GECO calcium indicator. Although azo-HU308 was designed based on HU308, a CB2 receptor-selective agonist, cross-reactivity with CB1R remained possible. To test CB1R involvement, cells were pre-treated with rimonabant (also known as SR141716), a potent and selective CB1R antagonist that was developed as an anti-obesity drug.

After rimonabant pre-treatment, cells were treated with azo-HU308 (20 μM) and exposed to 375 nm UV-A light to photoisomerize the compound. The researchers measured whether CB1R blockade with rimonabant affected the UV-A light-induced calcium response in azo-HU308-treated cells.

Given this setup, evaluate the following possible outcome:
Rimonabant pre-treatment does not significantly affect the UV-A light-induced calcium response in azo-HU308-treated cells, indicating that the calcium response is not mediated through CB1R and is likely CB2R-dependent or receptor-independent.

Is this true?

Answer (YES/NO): YES